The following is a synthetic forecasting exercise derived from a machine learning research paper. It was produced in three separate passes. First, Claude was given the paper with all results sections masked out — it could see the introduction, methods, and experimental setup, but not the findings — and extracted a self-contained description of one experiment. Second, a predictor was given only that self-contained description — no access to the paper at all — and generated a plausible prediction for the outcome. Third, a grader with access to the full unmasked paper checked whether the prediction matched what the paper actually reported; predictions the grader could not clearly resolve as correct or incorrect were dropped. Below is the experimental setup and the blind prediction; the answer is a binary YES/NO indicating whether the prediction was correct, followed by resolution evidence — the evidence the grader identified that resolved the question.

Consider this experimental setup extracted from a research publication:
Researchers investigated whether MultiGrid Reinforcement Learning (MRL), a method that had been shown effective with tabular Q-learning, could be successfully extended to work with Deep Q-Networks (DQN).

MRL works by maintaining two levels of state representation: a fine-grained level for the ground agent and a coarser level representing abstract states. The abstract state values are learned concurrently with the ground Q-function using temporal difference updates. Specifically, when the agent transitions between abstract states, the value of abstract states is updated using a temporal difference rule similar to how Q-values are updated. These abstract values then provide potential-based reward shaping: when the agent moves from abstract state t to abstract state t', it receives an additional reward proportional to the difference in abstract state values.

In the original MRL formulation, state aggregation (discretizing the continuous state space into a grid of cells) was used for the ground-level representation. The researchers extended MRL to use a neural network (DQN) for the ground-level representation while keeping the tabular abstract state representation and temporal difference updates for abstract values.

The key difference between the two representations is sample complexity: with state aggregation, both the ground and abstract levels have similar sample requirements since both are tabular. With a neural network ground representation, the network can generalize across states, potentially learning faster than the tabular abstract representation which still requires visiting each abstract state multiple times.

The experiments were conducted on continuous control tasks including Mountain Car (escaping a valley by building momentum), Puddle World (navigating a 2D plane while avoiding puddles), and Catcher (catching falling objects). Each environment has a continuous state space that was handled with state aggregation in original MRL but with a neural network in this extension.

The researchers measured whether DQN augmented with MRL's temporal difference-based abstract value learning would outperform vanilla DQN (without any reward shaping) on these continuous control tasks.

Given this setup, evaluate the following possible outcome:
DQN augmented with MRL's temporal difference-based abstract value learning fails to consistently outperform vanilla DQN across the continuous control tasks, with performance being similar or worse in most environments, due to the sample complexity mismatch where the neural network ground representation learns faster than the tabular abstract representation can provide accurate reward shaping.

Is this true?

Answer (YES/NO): NO